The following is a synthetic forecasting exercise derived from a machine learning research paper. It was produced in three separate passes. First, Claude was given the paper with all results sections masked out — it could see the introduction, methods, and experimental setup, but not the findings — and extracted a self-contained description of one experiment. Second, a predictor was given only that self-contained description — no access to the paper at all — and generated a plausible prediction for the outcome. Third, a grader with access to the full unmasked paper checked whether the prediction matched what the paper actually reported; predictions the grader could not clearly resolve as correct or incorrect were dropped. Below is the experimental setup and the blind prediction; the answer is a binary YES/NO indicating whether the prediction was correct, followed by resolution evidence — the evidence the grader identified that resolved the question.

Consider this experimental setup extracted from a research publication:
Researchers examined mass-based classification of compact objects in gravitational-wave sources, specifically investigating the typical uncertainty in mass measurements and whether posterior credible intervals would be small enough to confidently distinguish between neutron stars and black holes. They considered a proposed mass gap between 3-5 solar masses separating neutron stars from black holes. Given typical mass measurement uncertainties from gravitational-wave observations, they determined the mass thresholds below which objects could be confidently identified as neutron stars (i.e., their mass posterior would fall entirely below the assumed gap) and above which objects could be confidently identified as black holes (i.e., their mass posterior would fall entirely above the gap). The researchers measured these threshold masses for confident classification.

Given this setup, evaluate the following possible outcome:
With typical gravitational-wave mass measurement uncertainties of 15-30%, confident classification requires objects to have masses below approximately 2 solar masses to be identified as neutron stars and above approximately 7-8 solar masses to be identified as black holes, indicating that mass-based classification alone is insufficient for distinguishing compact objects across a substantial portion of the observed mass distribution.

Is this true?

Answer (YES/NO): NO